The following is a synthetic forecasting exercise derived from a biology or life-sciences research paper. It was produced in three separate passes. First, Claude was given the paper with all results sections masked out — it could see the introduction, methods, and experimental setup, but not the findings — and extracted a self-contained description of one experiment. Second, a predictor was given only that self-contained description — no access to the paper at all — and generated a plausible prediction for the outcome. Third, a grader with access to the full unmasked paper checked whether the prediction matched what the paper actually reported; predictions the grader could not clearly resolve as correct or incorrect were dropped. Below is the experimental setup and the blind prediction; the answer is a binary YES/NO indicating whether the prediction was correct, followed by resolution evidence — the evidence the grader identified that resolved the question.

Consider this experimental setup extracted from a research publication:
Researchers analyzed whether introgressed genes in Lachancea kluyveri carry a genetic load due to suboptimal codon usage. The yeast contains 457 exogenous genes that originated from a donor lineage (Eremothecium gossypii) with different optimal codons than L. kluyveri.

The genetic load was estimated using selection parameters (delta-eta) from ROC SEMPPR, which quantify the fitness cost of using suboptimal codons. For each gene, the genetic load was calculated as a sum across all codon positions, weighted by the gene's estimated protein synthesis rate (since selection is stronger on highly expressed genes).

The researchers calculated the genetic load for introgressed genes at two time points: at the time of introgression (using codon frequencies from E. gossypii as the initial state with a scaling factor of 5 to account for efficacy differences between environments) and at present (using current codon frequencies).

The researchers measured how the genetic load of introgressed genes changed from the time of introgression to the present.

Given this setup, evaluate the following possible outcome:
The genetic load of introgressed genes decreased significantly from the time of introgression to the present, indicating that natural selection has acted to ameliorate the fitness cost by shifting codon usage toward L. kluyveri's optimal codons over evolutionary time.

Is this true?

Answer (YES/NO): YES